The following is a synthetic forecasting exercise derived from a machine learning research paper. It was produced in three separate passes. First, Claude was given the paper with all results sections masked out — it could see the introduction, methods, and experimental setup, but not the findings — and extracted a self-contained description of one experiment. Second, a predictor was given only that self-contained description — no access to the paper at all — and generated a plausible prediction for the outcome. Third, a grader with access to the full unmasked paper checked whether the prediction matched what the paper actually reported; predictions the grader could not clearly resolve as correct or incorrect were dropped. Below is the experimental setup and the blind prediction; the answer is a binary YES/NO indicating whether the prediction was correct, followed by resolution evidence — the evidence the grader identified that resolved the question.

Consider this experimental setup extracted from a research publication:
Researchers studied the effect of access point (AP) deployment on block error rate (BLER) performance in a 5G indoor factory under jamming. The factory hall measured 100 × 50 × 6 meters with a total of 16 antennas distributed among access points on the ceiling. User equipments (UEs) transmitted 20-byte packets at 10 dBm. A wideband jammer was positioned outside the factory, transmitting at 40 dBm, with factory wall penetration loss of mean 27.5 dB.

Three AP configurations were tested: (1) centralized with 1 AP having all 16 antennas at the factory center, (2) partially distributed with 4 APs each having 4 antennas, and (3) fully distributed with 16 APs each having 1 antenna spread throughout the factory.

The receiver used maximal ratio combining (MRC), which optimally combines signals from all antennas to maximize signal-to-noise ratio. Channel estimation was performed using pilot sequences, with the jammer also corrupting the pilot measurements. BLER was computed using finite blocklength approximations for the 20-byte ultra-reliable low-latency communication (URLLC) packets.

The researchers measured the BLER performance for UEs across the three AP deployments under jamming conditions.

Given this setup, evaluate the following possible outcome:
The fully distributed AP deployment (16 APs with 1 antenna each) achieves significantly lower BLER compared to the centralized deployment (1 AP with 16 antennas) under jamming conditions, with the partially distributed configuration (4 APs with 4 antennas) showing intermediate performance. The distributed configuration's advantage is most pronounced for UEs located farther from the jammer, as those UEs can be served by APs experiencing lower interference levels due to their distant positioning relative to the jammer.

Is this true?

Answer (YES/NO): NO